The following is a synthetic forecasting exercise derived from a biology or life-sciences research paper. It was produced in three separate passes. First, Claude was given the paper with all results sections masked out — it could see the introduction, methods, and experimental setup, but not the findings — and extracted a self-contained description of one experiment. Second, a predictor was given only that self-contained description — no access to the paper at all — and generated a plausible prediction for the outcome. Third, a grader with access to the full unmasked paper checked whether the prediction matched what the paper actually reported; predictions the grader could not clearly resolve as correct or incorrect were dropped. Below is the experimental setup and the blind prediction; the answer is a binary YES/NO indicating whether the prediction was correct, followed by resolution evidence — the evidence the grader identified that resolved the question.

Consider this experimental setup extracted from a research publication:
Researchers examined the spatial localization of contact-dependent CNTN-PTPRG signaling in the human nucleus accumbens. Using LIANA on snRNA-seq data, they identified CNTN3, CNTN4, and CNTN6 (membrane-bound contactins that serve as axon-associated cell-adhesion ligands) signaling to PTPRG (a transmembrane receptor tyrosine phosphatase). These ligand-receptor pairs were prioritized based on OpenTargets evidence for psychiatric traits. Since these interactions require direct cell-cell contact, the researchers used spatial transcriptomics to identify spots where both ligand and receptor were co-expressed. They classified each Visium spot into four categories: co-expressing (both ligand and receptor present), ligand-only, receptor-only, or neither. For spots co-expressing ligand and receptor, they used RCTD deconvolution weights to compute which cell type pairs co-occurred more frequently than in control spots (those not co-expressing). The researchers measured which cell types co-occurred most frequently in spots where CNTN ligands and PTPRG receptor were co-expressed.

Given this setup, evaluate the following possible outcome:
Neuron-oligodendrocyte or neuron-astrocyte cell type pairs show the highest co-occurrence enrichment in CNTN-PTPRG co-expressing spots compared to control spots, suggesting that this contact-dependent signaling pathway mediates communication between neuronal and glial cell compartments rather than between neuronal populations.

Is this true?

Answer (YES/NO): NO